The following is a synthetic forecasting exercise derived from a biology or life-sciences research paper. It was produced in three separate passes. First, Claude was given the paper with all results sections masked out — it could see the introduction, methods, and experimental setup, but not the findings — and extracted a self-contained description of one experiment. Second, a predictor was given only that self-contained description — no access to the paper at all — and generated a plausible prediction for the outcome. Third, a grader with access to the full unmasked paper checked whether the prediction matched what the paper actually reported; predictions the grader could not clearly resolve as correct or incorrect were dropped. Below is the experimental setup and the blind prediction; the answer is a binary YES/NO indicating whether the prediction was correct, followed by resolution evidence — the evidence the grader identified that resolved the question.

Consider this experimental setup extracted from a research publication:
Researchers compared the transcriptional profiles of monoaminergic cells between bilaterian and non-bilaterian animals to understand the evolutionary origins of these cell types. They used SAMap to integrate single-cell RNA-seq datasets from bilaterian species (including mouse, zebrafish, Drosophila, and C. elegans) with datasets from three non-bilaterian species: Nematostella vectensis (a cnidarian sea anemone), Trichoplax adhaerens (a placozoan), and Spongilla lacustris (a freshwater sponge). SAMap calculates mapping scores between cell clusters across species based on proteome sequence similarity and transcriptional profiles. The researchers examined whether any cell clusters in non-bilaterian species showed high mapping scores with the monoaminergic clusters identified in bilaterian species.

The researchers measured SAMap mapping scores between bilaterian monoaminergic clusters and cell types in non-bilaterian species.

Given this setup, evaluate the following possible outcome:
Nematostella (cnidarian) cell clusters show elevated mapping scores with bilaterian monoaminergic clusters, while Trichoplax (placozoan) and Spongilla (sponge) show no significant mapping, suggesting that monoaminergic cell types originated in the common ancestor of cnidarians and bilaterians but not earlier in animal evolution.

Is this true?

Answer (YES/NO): NO